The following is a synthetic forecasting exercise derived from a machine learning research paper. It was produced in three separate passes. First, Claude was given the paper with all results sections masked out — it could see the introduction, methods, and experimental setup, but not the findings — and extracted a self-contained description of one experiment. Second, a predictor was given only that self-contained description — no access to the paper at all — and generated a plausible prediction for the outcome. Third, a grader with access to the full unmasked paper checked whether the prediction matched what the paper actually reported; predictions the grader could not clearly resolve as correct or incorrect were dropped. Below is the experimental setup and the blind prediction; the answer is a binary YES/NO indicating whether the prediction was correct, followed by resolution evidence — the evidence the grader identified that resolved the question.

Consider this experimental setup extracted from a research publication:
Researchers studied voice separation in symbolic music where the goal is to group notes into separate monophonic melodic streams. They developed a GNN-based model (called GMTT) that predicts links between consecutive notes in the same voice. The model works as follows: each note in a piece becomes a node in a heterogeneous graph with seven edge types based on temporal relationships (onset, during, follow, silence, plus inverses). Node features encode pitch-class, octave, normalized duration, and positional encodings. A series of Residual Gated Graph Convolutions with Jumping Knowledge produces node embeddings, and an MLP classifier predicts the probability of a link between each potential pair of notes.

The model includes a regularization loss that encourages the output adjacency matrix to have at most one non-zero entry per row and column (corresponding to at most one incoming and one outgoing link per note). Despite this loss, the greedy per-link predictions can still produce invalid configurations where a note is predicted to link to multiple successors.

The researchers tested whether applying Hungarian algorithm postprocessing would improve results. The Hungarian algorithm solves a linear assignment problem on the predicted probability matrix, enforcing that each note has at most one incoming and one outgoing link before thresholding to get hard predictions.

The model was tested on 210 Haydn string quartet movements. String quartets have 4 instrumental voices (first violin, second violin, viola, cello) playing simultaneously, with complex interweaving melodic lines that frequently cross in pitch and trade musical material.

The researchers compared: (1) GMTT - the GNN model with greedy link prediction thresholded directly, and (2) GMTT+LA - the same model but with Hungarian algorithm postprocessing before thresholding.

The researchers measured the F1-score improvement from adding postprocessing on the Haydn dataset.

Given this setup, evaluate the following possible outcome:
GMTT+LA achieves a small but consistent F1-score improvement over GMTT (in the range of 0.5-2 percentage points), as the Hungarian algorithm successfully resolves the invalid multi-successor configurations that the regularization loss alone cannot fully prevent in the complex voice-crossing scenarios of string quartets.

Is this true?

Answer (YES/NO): NO